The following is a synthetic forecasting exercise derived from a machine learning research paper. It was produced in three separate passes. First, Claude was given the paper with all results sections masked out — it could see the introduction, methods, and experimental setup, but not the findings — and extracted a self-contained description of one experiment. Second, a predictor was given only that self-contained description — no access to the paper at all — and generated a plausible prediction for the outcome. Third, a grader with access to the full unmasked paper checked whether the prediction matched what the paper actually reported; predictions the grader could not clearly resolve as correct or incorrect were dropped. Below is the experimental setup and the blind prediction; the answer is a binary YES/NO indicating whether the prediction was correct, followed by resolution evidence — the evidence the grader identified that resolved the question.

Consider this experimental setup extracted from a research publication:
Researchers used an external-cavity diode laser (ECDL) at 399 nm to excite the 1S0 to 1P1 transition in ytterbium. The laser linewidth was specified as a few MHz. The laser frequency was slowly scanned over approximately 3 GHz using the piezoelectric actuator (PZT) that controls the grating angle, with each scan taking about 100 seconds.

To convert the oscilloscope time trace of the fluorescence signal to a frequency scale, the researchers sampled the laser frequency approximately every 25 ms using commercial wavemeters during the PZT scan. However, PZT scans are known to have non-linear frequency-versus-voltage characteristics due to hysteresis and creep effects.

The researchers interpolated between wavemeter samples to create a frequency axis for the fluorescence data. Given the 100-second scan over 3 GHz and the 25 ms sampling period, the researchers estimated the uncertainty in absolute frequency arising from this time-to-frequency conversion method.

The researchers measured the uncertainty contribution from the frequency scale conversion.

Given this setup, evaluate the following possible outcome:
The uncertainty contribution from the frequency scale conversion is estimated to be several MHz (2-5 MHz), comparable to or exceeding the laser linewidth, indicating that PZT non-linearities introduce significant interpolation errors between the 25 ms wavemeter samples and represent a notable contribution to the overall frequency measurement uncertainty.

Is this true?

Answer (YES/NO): NO